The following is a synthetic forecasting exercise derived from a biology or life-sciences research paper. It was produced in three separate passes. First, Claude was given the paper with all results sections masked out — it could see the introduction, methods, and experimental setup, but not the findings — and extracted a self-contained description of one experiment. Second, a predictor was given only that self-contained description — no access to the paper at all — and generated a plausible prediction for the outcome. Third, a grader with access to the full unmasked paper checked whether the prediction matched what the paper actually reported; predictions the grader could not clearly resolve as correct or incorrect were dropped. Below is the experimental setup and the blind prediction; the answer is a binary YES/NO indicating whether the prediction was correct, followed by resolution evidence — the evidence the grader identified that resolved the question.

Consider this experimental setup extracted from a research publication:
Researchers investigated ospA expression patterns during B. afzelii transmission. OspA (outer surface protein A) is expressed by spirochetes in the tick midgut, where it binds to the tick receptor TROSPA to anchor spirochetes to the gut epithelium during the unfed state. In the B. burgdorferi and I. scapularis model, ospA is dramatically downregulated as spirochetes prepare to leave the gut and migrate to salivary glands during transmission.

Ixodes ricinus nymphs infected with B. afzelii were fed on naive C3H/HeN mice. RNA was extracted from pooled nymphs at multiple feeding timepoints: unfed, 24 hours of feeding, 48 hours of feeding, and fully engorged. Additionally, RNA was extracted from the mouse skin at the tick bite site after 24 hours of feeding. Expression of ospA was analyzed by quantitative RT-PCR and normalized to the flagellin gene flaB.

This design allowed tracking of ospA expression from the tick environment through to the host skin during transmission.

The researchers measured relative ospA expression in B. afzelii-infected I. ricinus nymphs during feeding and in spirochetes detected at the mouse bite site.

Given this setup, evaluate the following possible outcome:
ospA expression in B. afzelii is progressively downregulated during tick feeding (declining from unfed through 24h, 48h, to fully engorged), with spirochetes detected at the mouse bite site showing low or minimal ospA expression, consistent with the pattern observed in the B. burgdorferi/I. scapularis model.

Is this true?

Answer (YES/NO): YES